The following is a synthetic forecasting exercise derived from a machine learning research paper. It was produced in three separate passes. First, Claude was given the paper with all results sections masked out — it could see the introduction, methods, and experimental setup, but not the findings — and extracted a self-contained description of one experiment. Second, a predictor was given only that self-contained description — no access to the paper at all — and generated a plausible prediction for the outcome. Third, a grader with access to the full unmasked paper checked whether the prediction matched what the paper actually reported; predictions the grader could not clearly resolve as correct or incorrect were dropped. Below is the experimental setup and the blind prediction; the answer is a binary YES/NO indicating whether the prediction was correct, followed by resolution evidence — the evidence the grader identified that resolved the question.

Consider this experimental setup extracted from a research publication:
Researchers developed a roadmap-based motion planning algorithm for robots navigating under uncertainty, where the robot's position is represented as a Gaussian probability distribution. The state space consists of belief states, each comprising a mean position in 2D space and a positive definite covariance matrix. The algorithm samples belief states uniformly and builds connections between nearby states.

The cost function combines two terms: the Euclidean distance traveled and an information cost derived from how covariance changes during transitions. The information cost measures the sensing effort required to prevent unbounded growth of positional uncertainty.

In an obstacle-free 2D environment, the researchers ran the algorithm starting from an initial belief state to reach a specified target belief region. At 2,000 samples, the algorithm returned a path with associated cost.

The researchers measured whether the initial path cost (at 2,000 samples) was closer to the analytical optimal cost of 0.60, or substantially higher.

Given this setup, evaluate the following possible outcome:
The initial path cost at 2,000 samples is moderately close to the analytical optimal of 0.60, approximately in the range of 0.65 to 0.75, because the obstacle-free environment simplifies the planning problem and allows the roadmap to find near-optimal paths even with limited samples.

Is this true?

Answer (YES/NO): NO